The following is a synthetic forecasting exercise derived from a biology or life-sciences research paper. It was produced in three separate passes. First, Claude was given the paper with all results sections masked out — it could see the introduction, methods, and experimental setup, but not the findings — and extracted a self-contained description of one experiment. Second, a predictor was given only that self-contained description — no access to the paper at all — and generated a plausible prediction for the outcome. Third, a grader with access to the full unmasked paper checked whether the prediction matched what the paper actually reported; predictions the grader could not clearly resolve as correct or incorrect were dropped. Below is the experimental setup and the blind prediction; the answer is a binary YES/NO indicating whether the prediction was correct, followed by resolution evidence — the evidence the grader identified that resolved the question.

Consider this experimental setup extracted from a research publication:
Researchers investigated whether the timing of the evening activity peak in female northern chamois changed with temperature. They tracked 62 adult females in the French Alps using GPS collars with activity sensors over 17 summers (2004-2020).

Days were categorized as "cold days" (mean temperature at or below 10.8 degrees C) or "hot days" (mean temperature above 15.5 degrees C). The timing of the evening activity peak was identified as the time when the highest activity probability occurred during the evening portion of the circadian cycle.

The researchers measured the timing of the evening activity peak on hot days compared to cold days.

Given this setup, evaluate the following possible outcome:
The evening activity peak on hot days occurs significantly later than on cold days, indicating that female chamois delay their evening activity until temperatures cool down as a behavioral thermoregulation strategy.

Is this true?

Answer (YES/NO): NO